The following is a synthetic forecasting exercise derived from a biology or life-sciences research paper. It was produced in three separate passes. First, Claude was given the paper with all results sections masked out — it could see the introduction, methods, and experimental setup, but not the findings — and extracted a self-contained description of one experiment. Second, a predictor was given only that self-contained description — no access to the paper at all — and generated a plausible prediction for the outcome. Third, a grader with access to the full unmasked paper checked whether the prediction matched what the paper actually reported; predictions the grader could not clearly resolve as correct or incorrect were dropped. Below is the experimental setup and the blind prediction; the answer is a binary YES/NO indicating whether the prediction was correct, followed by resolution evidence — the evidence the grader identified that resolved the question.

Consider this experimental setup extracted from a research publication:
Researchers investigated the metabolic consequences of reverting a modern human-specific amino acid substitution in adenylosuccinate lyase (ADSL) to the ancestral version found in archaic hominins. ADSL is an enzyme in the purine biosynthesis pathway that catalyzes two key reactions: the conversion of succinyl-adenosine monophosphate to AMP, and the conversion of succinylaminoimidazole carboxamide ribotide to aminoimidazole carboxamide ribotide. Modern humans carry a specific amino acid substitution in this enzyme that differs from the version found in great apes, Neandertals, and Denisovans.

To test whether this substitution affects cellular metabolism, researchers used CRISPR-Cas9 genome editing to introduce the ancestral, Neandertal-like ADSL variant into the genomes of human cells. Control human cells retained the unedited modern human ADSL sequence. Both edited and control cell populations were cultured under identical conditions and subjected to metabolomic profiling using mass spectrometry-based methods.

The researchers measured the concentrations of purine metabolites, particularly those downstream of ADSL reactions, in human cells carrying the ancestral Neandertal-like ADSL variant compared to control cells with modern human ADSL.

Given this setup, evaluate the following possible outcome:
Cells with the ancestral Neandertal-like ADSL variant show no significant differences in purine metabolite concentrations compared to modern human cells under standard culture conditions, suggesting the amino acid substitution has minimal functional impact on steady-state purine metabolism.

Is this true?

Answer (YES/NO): NO